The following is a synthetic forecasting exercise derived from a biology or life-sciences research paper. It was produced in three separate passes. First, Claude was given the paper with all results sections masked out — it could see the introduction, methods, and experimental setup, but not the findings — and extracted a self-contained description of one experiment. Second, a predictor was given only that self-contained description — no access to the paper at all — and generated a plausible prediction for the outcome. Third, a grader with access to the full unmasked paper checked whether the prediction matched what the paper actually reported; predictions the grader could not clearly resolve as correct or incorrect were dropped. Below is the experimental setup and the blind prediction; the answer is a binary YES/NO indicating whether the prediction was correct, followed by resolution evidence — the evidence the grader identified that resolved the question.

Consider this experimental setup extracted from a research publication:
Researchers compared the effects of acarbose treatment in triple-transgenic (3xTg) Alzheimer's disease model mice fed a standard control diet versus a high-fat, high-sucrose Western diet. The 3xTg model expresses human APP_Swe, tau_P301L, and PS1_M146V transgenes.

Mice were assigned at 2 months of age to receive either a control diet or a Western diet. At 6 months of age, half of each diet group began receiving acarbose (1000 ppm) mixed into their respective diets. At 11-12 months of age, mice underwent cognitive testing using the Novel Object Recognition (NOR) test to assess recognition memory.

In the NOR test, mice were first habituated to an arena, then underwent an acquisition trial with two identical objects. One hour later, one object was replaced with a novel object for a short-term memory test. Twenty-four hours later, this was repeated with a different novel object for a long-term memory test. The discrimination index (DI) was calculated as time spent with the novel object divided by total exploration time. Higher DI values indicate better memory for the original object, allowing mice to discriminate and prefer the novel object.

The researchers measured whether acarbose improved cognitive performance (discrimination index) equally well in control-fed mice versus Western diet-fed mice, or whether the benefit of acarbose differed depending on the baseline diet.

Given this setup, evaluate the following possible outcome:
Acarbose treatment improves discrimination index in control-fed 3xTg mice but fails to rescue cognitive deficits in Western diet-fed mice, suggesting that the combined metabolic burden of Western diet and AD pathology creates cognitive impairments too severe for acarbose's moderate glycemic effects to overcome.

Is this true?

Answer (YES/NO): NO